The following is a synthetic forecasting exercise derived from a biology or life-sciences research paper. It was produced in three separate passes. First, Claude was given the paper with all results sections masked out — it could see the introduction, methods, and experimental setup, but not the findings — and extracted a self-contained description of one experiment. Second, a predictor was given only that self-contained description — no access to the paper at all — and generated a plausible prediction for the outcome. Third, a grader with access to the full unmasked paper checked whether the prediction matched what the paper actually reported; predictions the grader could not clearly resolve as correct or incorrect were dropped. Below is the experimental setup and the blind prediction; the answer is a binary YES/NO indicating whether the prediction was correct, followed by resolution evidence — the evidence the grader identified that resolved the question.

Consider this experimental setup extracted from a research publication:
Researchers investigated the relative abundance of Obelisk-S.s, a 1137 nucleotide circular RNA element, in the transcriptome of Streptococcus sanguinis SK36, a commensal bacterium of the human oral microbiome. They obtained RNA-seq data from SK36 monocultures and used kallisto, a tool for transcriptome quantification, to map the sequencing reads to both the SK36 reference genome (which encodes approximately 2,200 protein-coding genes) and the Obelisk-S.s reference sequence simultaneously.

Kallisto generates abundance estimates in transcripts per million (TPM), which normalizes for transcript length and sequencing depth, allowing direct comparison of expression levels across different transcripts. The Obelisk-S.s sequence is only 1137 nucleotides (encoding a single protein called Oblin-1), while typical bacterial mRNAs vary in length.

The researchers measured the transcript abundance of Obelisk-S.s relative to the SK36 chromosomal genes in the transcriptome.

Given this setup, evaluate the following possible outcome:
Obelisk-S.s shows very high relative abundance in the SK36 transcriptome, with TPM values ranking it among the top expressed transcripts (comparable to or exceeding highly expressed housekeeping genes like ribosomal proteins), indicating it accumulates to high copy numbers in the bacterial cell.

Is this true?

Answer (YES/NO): YES